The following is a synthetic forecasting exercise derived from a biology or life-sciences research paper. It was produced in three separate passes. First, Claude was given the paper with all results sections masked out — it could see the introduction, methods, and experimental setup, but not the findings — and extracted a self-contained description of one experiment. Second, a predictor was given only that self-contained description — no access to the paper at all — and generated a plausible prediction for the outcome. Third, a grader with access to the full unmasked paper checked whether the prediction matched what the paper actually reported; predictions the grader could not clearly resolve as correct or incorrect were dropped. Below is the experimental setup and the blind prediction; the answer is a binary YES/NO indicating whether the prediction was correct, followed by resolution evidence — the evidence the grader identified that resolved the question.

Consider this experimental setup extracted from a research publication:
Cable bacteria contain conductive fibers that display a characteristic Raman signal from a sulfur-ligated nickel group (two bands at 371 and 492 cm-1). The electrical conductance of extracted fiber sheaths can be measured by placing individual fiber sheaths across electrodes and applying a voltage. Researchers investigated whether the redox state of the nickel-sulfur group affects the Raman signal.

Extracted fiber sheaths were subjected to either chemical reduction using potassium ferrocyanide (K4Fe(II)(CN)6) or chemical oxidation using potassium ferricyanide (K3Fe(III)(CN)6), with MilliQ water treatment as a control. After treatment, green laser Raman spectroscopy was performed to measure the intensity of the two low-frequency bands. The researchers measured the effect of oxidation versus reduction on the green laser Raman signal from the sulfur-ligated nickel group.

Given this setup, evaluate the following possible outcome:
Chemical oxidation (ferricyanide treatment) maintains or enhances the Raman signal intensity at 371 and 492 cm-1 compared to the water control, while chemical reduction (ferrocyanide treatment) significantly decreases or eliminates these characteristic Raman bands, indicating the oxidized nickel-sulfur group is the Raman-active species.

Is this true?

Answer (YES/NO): NO